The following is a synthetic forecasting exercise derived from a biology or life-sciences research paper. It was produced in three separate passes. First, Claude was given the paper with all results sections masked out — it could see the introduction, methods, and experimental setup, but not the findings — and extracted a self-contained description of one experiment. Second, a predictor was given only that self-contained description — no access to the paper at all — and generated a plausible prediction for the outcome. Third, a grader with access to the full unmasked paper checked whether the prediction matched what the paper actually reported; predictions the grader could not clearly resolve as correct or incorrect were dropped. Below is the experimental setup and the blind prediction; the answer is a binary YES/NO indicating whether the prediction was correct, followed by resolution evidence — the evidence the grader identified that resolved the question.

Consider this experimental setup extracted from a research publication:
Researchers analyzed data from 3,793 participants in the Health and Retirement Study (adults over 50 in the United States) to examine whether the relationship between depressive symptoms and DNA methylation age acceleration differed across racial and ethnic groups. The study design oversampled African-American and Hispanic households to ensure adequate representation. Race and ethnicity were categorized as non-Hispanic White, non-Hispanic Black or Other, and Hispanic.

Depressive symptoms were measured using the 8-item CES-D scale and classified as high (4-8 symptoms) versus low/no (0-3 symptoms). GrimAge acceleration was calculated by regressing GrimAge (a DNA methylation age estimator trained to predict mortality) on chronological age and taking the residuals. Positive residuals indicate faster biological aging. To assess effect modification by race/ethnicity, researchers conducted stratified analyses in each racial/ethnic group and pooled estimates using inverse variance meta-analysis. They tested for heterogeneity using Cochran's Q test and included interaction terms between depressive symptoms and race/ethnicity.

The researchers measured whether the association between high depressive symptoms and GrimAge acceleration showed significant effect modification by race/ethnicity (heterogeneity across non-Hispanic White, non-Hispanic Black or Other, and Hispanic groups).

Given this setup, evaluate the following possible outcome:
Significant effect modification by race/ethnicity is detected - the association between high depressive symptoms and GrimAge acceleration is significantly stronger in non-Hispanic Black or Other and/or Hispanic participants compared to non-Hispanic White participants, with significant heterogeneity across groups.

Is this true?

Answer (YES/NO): NO